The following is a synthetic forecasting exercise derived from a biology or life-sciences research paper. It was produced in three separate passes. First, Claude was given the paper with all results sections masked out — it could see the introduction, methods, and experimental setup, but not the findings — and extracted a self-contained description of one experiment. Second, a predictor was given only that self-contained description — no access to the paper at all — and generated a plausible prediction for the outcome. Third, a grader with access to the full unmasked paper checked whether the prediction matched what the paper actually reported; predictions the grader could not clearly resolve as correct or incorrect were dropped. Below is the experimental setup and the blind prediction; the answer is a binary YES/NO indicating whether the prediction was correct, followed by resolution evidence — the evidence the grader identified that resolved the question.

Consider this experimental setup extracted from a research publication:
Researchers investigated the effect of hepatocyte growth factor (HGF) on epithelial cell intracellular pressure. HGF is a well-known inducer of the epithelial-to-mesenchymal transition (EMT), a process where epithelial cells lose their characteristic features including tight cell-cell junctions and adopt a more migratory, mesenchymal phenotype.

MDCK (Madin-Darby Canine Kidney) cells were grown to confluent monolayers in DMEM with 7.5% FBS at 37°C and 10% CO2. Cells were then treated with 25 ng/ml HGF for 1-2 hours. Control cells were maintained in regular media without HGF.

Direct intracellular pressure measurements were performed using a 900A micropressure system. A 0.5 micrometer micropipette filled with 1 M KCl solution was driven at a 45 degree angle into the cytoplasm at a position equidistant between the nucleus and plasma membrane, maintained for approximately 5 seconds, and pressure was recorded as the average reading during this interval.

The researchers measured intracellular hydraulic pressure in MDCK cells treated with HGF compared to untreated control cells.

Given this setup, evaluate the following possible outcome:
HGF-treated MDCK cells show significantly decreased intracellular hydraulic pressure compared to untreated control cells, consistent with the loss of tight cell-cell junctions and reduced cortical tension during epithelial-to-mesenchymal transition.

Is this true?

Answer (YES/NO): NO